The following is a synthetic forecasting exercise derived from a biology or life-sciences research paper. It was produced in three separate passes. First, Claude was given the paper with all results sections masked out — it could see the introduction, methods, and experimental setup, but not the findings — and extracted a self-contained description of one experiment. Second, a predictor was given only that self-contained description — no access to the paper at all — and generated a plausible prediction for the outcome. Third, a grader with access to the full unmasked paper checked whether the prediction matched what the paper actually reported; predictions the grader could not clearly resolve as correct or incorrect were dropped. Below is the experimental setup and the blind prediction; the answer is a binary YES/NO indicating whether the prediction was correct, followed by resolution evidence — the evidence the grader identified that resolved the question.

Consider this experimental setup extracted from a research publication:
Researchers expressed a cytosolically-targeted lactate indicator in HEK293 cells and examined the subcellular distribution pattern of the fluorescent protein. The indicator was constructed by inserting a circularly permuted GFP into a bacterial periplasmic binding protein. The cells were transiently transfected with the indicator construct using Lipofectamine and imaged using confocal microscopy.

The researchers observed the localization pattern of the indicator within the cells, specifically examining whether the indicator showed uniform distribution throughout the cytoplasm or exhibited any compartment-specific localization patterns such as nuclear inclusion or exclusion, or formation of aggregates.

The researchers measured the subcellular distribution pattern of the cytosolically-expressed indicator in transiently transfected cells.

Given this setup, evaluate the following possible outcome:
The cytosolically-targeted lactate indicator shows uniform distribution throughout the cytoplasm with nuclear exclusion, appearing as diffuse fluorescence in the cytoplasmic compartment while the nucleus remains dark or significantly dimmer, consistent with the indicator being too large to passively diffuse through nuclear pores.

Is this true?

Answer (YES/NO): YES